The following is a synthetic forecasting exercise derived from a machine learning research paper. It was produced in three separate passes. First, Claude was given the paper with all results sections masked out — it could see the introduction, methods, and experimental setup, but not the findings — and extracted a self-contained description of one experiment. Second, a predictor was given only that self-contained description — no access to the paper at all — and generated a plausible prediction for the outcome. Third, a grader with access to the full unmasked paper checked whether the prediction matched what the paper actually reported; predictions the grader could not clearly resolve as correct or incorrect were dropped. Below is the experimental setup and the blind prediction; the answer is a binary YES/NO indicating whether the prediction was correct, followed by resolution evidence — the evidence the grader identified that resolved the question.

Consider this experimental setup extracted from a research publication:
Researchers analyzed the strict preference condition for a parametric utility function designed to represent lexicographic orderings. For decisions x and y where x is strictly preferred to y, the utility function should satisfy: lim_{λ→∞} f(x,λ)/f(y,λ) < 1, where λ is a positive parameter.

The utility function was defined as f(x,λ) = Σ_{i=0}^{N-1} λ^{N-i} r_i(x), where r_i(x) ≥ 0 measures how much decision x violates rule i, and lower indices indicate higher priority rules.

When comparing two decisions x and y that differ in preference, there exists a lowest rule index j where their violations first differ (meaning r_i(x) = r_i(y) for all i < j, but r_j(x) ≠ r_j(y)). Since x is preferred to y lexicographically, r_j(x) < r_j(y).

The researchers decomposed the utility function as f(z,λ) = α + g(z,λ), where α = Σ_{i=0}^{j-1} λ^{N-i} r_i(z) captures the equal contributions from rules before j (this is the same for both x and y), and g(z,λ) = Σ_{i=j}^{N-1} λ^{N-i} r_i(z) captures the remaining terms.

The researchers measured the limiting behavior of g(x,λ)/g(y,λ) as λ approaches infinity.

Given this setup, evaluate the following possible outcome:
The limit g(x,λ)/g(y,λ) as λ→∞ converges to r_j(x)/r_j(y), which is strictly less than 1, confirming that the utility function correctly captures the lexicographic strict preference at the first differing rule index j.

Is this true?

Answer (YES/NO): YES